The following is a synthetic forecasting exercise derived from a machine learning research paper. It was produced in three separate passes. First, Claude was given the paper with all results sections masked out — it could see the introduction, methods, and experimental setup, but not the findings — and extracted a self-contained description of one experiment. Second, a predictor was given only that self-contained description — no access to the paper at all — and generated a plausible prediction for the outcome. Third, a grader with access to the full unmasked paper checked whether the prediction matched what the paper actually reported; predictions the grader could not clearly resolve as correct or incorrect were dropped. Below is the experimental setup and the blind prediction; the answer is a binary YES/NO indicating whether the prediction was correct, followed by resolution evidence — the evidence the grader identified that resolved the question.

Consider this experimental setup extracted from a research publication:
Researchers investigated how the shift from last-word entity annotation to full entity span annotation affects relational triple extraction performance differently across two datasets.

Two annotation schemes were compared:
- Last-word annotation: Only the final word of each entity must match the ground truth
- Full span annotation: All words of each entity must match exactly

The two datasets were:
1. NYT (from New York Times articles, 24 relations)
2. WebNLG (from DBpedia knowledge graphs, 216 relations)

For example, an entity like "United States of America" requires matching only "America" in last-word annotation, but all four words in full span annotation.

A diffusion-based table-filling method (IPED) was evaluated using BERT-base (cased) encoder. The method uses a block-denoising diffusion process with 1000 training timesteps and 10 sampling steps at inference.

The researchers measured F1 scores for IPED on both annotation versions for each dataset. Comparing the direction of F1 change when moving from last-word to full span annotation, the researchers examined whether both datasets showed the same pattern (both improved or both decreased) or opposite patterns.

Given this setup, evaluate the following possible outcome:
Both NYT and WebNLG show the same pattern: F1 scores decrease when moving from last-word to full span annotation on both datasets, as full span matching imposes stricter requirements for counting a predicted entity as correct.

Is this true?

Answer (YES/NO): NO